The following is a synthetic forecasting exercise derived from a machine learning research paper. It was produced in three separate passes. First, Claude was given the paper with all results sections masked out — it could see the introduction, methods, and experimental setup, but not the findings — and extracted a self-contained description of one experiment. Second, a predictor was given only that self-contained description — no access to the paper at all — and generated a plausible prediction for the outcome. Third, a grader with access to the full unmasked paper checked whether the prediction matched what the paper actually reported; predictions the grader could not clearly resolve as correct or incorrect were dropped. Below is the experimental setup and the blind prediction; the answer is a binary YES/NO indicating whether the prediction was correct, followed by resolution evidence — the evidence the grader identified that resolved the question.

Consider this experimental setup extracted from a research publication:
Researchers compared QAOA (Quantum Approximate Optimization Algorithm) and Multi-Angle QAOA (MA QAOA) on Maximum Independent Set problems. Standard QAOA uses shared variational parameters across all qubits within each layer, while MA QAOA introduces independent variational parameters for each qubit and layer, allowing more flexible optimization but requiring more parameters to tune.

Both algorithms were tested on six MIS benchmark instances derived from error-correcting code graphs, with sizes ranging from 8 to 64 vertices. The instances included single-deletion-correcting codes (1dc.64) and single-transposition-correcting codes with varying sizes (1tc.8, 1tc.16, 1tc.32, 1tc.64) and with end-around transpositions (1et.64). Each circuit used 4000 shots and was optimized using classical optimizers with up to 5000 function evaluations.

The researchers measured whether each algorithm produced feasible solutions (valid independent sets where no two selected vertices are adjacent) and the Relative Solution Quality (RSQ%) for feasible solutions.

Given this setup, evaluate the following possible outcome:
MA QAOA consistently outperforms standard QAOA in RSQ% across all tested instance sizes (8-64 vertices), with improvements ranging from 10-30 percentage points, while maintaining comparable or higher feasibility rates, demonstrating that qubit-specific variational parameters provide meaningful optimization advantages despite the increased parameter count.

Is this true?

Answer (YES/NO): NO